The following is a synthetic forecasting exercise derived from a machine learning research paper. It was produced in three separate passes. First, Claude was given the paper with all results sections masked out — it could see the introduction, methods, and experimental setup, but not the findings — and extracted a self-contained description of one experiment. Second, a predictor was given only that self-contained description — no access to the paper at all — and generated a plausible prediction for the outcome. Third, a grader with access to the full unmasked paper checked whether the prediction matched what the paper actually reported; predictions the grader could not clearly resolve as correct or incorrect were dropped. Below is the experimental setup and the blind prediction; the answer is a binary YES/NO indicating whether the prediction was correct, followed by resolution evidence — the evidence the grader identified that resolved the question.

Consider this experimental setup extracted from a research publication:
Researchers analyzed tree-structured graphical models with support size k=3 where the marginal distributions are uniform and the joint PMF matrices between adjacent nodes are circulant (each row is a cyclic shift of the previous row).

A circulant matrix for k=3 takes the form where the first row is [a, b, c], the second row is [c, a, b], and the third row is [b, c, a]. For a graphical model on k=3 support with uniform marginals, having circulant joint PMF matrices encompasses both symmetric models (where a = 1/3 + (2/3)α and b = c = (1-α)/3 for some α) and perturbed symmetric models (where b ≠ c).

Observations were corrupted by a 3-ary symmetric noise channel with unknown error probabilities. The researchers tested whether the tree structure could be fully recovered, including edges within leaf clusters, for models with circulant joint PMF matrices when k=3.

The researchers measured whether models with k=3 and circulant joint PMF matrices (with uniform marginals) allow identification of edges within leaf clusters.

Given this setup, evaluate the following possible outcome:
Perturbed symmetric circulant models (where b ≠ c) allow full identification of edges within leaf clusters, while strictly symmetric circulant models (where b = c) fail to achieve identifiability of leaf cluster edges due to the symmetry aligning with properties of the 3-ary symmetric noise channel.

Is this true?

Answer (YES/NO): NO